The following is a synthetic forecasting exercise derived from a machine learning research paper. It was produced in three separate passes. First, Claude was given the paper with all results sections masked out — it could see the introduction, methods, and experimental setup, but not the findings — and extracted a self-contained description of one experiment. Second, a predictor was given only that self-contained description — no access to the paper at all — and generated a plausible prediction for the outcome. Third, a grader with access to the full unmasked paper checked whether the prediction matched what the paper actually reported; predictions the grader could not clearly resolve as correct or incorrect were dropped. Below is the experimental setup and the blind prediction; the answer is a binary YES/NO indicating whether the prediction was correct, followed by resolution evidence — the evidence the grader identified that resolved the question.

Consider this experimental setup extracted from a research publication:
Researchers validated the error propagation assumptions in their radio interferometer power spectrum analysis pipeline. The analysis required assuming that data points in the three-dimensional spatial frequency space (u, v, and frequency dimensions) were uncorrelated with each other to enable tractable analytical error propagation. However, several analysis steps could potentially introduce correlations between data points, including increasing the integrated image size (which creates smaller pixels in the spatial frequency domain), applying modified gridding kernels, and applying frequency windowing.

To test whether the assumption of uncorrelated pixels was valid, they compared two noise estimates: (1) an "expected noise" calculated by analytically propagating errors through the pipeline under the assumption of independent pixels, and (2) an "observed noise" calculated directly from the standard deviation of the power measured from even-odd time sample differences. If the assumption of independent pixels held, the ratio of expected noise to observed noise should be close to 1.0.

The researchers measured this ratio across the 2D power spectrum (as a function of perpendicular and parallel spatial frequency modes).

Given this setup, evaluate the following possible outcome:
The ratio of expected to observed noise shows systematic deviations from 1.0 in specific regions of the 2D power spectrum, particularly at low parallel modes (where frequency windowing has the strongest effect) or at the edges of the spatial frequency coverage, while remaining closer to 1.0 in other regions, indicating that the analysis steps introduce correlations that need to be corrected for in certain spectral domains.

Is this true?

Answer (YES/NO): NO